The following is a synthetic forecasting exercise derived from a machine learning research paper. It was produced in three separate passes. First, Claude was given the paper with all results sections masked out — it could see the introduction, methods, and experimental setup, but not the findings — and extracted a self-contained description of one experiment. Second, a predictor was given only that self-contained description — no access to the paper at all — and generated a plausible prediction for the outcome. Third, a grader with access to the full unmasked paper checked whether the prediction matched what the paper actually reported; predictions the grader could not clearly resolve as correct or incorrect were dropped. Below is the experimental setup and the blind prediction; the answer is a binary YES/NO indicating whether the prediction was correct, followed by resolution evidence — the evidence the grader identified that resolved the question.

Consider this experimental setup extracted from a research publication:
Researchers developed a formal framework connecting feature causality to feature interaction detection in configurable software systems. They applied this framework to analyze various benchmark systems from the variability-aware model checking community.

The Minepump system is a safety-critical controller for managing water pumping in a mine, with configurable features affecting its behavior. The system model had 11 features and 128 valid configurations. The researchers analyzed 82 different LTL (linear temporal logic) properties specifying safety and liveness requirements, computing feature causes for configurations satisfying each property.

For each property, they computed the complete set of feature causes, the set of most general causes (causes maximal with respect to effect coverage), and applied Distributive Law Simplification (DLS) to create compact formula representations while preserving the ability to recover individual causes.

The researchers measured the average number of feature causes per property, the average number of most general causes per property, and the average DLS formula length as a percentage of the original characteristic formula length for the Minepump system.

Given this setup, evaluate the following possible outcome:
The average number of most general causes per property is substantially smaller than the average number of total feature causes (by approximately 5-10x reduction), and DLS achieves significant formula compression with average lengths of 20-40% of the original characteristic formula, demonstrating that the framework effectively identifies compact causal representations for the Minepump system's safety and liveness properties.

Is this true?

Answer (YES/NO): NO